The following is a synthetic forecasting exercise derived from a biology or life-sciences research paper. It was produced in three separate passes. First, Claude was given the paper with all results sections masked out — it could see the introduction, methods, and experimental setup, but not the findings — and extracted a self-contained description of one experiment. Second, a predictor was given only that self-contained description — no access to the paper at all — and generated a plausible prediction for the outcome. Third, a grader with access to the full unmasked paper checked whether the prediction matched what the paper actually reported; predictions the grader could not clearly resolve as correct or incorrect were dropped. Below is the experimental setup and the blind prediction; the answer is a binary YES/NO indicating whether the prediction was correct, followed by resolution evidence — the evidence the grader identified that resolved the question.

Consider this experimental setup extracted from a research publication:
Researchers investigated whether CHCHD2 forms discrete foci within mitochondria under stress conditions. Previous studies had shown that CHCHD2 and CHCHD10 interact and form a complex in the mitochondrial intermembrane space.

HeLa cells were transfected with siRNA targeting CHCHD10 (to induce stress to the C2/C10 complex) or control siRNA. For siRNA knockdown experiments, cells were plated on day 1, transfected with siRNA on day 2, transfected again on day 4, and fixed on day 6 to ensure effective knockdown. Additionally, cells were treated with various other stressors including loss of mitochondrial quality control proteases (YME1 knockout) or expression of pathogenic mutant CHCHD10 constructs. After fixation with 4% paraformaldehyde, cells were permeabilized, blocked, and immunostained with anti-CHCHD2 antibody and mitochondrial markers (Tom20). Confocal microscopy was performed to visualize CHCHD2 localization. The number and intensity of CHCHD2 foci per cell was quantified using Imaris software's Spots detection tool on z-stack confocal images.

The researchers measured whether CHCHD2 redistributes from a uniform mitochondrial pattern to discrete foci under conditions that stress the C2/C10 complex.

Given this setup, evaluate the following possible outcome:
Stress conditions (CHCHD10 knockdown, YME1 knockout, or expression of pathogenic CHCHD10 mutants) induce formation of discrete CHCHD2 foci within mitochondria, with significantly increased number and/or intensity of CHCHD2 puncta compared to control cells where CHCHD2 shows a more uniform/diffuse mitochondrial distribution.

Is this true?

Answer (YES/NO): NO